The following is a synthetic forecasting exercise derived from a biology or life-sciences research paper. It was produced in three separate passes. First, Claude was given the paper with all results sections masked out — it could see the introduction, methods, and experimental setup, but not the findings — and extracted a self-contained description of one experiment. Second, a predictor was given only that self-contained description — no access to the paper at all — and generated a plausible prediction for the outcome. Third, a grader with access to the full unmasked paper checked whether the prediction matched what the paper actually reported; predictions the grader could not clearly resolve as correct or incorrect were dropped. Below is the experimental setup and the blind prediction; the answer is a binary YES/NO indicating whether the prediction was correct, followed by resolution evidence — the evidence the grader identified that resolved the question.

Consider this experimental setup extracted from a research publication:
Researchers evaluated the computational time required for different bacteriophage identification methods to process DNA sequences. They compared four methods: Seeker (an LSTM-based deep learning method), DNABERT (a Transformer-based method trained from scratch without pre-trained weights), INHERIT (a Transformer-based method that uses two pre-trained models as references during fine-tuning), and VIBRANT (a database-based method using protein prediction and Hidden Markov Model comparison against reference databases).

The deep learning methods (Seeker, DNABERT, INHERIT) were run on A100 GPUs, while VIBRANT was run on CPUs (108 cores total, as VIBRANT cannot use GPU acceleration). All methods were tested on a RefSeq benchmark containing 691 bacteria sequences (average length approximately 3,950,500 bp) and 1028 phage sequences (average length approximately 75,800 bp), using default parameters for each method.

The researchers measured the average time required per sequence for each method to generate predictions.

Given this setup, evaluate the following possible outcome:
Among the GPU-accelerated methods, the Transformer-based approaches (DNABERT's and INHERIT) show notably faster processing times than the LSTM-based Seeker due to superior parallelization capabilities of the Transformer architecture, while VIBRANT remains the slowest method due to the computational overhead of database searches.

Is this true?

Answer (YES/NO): NO